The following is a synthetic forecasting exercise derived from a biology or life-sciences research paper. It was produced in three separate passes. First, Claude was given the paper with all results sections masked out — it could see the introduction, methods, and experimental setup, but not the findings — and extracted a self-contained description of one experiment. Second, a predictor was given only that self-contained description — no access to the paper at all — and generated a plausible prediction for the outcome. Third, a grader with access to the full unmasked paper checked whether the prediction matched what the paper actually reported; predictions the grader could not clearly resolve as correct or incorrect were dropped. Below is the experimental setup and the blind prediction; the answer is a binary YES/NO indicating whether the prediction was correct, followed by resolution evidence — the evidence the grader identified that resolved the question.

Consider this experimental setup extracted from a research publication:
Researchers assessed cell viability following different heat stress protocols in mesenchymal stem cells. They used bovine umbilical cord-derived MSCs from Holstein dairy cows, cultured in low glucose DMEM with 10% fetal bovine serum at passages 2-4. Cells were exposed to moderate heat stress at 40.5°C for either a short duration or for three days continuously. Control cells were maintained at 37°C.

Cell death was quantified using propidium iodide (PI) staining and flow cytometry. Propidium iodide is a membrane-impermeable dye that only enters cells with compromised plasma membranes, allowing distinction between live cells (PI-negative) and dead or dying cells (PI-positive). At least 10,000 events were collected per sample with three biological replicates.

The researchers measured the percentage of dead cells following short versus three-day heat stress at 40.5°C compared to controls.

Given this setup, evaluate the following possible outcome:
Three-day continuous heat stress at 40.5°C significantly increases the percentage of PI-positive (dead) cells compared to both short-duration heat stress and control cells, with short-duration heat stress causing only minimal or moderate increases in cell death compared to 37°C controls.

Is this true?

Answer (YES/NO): NO